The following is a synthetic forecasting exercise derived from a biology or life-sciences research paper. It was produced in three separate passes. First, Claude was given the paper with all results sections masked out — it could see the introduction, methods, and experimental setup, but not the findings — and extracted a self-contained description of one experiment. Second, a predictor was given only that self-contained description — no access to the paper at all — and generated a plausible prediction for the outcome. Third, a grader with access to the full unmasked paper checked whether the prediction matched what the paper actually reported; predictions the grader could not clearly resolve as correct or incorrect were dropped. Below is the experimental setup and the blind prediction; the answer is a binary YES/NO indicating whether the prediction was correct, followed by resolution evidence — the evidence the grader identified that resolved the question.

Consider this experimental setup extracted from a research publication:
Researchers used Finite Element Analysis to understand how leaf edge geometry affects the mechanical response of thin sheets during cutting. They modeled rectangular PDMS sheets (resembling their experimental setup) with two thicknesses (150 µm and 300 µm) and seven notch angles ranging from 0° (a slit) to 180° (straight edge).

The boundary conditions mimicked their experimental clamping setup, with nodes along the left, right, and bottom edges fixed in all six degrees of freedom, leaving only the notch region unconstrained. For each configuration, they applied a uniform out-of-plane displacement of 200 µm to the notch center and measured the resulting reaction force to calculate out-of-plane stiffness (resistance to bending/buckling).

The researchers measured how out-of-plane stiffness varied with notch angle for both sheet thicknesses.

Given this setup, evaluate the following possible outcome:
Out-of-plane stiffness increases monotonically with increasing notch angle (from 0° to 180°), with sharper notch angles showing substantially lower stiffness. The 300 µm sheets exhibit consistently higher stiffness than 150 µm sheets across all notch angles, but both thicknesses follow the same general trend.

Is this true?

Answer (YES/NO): NO